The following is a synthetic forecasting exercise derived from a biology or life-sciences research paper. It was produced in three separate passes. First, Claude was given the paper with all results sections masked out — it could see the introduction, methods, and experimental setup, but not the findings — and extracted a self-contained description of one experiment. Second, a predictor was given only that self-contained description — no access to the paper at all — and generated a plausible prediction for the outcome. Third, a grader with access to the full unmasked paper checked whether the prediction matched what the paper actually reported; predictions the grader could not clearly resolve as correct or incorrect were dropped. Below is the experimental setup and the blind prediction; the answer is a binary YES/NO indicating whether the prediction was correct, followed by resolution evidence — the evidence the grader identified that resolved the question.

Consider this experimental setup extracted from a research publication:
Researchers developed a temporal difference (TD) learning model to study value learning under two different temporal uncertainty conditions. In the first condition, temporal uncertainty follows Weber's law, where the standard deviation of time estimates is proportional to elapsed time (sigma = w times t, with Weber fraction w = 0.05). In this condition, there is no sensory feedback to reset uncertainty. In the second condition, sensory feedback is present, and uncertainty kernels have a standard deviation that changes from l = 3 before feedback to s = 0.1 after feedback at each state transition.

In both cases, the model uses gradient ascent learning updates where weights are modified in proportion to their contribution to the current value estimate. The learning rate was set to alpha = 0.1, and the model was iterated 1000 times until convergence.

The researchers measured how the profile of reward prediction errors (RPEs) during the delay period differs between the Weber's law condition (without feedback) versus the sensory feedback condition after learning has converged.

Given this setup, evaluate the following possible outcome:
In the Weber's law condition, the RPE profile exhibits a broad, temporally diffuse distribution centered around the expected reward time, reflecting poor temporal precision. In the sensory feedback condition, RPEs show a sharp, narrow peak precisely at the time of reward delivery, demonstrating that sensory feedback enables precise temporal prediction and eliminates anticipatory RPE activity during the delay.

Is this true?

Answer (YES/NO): NO